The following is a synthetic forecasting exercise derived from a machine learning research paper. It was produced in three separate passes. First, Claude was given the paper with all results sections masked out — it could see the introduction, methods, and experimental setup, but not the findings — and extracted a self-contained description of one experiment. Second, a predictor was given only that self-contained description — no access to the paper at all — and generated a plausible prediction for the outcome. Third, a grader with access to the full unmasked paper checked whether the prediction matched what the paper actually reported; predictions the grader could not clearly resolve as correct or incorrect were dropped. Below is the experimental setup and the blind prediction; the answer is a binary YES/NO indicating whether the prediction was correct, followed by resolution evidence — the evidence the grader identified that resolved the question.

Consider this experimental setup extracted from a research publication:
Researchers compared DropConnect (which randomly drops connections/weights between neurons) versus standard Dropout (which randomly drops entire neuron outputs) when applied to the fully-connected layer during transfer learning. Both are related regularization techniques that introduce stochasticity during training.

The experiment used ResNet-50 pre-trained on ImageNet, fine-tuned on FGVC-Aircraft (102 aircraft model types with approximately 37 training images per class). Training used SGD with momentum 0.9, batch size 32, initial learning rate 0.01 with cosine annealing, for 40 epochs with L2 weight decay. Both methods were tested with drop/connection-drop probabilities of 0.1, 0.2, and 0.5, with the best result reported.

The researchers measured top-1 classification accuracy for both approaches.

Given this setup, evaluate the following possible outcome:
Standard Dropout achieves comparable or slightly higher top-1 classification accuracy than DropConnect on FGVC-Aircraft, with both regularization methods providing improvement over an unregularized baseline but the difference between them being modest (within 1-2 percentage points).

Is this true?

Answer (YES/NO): NO